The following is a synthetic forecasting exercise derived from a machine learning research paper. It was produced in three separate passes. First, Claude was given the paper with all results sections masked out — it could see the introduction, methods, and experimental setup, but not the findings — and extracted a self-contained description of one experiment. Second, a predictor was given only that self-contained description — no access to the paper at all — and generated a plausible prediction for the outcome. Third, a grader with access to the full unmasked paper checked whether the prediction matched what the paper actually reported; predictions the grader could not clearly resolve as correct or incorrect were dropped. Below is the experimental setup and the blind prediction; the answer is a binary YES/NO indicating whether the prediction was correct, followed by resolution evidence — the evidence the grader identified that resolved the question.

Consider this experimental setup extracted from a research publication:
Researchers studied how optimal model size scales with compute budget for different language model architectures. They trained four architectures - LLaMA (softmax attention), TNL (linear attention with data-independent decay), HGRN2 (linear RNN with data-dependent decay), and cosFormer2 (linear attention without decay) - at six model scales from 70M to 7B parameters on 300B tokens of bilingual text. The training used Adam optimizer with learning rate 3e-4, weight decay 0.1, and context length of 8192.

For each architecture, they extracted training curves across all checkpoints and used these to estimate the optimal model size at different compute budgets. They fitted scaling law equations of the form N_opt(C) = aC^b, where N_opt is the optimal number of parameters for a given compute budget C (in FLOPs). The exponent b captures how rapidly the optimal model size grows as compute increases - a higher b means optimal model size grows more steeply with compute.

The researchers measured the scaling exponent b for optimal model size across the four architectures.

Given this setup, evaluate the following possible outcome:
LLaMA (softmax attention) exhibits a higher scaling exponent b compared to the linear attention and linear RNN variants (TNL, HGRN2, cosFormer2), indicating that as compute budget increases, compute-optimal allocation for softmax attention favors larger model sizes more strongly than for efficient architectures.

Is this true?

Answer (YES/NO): YES